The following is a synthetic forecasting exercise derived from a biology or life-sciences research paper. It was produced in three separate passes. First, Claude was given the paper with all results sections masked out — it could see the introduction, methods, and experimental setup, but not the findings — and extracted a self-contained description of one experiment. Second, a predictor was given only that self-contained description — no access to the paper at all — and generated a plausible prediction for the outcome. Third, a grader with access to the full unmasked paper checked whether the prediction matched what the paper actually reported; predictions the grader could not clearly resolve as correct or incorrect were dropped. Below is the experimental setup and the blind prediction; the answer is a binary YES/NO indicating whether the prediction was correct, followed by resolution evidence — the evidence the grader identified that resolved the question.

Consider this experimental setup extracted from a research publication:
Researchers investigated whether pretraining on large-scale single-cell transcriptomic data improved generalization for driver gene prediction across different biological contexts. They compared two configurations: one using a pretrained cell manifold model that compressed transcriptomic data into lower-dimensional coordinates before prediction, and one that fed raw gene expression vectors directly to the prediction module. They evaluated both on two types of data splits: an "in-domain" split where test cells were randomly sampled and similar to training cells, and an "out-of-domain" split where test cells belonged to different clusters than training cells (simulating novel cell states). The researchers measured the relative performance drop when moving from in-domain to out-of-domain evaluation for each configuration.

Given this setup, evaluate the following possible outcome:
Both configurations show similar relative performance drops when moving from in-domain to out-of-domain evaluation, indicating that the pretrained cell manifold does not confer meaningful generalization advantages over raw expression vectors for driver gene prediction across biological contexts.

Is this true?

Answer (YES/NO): NO